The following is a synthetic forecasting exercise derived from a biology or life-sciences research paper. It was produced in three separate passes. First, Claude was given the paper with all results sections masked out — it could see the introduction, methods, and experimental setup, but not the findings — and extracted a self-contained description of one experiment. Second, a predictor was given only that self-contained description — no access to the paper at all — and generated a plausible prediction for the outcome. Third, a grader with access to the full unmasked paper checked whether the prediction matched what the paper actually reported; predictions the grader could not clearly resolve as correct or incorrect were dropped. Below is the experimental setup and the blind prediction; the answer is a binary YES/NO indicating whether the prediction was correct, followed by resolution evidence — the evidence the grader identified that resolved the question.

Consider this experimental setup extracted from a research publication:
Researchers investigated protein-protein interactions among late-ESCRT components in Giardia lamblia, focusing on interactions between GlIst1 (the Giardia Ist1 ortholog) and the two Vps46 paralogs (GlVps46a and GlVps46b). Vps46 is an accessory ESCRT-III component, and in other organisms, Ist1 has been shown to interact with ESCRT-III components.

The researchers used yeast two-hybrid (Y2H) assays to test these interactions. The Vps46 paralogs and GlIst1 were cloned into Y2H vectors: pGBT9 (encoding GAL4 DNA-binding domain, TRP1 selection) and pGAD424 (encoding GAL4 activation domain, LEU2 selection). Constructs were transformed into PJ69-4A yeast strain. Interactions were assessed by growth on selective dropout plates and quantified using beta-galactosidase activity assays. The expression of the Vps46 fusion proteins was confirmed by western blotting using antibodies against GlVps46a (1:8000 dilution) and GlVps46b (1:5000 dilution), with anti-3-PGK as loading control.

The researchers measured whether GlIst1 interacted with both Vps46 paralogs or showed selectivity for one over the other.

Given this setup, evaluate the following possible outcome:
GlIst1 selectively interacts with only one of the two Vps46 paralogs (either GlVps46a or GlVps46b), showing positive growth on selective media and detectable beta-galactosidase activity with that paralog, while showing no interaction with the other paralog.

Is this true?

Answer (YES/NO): YES